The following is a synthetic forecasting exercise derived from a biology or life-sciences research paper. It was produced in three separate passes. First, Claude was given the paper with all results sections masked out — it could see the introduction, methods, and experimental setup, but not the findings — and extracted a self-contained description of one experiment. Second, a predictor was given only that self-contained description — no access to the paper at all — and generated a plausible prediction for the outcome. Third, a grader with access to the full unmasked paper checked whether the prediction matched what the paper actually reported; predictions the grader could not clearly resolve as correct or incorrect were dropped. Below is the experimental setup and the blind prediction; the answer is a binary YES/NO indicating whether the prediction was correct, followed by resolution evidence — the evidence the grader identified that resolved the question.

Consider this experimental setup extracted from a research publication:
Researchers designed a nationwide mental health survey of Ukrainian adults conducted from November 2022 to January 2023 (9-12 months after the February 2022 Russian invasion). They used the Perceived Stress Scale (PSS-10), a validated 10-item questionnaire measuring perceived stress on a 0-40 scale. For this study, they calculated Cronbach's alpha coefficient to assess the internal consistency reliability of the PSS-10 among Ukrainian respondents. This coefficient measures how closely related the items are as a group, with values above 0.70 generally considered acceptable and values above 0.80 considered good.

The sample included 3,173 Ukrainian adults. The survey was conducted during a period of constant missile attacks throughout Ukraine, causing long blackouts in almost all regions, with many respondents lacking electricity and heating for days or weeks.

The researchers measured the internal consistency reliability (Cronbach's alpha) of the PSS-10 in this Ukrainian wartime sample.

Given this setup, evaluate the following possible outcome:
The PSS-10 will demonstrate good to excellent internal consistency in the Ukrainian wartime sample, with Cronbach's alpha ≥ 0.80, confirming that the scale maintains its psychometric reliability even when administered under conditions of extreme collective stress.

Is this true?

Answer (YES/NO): YES